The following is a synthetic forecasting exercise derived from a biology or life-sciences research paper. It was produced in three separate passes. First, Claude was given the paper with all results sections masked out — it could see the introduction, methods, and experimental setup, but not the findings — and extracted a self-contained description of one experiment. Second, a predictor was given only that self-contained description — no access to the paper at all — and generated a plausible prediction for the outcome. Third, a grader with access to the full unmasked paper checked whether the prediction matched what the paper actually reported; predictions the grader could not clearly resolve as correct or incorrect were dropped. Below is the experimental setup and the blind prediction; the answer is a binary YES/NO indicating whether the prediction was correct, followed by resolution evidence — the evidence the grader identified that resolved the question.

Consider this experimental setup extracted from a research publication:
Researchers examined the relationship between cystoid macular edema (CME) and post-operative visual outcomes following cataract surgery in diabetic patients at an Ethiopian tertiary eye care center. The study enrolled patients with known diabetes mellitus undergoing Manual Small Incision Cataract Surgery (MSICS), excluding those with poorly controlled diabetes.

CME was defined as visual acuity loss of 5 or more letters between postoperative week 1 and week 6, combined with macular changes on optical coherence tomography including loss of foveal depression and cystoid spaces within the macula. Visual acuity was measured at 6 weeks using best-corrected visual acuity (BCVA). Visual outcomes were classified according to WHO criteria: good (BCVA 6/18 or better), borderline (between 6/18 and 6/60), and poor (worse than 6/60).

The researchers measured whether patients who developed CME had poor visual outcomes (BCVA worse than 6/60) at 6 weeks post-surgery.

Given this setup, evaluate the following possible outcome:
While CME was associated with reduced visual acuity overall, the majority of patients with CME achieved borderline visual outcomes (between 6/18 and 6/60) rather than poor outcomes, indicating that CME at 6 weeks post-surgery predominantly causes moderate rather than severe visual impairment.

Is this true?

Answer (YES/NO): NO